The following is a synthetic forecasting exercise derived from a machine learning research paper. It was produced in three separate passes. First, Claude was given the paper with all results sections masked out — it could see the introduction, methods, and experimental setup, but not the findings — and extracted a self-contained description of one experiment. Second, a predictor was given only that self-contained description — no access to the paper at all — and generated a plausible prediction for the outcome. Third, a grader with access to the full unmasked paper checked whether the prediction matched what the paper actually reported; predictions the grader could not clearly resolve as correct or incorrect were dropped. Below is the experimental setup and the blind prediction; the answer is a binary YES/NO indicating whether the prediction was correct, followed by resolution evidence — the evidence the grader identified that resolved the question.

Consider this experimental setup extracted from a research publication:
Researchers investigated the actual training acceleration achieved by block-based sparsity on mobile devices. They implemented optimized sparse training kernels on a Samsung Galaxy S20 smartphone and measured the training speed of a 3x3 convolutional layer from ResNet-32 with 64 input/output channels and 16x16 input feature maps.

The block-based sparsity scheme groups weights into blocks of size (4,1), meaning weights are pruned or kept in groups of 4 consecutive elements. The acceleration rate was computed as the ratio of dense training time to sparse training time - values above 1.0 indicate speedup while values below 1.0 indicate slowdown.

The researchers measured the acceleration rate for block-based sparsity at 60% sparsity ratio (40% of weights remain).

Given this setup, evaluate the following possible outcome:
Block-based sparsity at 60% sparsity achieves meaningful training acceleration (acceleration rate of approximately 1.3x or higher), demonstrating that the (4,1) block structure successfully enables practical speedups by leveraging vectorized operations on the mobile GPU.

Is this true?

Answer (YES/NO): NO